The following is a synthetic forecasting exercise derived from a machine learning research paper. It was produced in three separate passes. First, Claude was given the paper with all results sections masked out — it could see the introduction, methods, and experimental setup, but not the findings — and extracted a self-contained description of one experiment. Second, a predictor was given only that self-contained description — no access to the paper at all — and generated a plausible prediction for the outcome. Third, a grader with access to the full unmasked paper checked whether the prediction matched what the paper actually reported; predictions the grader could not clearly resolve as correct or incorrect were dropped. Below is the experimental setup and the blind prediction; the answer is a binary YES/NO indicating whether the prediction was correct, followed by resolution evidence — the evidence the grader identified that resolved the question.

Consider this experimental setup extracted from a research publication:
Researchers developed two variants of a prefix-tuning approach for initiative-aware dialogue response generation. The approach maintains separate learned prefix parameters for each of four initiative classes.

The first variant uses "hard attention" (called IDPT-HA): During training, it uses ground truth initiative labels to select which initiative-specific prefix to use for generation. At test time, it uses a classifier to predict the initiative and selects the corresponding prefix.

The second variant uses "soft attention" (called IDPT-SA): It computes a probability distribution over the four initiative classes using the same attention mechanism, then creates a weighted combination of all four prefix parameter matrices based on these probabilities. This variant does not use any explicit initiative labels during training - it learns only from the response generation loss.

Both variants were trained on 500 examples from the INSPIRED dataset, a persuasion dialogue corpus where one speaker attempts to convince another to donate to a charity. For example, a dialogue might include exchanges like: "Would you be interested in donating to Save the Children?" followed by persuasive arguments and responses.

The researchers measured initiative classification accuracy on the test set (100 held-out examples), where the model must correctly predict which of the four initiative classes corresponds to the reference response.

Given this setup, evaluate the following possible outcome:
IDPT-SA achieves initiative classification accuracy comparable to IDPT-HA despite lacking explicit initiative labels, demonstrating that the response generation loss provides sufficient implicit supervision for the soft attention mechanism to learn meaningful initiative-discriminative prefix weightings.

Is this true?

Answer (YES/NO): NO